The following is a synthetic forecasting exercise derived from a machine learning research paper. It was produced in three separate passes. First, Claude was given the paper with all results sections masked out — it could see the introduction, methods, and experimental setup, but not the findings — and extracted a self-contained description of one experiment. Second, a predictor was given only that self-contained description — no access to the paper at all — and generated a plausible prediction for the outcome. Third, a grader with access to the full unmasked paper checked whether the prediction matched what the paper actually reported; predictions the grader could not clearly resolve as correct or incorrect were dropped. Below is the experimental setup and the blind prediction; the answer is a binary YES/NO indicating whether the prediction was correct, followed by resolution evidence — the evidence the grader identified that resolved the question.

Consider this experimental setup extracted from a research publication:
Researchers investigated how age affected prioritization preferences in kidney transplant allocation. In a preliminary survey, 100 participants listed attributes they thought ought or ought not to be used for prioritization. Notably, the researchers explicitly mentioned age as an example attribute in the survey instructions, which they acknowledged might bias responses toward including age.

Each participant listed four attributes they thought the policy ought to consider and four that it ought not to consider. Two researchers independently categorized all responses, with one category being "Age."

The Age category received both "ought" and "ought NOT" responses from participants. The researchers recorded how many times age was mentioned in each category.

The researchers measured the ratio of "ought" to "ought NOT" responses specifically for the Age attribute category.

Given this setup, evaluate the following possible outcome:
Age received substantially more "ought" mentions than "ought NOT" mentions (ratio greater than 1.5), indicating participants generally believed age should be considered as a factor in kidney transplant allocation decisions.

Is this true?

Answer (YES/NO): YES